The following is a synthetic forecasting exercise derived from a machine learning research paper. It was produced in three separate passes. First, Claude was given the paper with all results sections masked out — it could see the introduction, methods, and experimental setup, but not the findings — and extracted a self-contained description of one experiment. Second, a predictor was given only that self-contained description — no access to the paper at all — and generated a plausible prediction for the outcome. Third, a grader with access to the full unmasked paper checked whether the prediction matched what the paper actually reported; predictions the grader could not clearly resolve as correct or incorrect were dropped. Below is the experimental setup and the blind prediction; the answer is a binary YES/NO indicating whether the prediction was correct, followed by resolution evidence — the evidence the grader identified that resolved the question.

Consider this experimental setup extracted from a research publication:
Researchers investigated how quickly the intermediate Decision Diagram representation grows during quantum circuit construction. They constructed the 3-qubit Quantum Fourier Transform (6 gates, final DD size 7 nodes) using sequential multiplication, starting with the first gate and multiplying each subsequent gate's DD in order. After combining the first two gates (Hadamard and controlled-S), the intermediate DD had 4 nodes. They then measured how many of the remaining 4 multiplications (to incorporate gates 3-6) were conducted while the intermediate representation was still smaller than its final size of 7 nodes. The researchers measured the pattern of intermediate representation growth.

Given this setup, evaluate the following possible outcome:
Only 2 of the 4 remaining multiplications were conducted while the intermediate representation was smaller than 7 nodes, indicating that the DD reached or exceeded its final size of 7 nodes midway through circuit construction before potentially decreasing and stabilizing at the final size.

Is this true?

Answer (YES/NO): NO